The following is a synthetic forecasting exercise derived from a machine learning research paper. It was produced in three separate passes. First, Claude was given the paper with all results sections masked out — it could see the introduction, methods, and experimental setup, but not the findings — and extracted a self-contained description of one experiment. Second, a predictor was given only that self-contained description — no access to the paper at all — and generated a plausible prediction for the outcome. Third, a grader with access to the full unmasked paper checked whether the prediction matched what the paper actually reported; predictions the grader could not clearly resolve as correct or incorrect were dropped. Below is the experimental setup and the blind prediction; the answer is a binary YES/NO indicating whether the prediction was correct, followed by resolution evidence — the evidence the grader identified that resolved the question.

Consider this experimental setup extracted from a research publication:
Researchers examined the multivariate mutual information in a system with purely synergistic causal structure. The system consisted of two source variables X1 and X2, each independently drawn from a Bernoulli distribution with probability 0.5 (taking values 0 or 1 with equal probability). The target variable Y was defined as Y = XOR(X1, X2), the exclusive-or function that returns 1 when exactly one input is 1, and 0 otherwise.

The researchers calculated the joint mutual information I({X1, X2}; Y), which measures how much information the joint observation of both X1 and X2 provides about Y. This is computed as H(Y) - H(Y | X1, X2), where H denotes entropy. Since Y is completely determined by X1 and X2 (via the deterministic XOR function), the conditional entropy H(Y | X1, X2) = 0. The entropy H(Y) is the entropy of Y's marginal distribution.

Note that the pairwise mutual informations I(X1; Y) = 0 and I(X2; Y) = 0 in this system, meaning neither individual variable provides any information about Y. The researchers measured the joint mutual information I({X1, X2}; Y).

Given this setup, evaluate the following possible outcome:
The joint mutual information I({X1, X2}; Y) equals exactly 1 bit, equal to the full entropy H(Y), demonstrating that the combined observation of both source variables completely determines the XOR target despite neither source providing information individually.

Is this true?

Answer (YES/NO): YES